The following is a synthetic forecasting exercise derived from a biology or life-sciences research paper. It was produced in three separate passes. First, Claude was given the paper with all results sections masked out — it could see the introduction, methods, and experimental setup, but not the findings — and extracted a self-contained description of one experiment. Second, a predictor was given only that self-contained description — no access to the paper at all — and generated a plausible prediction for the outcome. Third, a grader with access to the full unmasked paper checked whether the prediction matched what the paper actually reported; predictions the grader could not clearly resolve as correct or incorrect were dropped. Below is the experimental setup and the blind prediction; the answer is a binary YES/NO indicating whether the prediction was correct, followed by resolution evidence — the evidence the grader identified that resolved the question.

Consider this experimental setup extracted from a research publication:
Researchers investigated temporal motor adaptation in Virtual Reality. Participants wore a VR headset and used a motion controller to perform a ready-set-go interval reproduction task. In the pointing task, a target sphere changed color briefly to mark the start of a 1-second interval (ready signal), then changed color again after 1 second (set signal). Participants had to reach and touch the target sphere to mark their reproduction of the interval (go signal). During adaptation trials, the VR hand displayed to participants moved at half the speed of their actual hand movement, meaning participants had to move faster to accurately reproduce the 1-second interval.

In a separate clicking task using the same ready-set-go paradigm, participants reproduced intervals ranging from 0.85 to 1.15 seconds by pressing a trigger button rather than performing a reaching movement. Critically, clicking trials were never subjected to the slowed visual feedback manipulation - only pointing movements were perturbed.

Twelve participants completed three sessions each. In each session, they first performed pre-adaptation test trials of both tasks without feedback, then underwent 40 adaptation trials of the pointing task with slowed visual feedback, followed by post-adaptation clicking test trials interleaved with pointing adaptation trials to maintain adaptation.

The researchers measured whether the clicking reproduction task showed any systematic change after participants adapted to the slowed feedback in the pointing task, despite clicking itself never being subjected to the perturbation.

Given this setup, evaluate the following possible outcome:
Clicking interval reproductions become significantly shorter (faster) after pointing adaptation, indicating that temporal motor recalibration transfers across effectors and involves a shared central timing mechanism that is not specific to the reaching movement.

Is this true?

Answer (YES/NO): YES